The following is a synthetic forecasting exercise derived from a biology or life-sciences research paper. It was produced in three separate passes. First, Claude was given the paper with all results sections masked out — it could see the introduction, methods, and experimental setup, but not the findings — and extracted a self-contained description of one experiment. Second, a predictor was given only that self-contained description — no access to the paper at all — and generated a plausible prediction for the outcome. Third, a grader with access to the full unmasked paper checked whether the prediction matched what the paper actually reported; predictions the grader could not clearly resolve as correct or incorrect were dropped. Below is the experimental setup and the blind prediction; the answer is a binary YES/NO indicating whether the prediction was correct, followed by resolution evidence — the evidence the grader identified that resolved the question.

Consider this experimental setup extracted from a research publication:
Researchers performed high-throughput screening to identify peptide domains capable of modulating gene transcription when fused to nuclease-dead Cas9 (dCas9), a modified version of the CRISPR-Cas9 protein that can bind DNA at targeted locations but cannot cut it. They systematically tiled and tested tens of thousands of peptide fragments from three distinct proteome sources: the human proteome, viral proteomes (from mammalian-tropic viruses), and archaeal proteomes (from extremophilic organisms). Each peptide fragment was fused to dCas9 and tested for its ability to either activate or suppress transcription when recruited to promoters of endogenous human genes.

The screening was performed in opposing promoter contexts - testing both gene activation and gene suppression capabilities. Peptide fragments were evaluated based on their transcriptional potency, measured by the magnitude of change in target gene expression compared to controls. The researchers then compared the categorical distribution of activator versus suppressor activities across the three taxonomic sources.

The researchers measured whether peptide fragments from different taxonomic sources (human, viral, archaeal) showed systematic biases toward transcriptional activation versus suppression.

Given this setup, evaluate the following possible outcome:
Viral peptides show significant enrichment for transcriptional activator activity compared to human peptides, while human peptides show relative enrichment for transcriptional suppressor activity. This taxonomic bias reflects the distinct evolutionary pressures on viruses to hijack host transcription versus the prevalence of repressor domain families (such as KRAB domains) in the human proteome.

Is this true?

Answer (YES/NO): YES